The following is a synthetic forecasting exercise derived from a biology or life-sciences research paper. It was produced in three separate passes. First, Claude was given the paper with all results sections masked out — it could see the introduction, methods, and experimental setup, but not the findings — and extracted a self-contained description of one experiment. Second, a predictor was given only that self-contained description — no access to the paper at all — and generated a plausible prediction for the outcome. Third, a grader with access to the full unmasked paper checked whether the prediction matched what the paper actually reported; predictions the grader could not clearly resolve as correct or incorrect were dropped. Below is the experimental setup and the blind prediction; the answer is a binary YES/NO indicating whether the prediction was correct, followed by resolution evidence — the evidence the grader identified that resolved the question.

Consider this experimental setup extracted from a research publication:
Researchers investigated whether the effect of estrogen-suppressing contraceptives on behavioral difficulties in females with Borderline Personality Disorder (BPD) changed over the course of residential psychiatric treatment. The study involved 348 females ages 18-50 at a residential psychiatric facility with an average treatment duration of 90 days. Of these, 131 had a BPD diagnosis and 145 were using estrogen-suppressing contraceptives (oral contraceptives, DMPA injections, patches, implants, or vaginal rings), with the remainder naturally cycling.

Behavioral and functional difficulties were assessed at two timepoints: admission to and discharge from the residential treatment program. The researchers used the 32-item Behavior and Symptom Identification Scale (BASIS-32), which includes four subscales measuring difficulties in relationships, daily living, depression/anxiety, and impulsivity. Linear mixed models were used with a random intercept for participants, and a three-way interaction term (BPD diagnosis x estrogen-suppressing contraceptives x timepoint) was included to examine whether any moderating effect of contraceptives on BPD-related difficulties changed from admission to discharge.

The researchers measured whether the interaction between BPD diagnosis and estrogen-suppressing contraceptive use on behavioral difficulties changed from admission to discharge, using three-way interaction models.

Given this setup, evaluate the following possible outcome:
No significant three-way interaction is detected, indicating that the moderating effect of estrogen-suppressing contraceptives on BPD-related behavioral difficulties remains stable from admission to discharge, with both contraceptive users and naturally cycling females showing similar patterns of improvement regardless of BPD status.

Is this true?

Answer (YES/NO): YES